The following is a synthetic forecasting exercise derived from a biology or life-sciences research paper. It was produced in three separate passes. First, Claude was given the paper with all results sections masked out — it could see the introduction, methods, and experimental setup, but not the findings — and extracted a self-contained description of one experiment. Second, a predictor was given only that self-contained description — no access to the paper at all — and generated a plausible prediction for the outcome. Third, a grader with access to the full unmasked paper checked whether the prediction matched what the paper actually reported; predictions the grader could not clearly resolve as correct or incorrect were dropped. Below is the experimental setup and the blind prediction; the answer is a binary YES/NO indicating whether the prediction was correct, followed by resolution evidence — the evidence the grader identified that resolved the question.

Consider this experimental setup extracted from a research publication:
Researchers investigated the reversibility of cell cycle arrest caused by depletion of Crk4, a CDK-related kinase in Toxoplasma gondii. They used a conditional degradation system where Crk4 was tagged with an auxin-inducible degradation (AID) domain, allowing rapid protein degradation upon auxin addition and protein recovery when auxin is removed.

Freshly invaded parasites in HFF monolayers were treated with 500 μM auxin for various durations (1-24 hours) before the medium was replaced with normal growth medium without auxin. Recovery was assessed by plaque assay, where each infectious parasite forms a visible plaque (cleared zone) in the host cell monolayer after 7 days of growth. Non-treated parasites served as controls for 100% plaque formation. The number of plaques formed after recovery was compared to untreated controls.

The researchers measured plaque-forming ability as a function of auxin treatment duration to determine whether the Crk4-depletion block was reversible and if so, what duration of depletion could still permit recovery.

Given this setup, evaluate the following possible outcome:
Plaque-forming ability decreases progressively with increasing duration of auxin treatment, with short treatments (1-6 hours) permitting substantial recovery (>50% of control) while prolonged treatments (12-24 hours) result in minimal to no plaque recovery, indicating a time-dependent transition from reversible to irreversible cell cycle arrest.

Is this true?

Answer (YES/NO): YES